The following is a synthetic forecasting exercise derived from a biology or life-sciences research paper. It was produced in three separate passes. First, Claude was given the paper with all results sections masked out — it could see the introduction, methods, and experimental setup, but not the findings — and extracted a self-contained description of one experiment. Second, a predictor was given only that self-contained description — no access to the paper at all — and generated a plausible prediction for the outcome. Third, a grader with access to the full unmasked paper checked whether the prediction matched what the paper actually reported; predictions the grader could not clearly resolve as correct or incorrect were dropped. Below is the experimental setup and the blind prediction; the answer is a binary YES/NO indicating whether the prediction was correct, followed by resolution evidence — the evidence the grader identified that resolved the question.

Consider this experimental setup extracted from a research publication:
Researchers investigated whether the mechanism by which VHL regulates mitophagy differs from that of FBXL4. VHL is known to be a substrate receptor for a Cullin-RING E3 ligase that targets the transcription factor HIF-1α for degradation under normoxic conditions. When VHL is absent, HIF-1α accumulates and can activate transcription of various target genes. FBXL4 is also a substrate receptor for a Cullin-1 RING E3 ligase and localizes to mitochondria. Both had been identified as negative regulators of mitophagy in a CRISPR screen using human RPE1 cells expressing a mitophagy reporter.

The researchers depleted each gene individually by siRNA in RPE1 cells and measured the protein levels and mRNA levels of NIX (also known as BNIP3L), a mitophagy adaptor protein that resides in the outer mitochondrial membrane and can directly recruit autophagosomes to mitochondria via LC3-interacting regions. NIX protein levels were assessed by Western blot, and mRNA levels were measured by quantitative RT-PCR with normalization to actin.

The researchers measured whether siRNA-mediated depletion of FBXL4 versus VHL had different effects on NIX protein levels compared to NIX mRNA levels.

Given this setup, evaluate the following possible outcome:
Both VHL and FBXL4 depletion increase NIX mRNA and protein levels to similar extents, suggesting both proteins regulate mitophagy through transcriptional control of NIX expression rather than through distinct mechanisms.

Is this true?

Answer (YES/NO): NO